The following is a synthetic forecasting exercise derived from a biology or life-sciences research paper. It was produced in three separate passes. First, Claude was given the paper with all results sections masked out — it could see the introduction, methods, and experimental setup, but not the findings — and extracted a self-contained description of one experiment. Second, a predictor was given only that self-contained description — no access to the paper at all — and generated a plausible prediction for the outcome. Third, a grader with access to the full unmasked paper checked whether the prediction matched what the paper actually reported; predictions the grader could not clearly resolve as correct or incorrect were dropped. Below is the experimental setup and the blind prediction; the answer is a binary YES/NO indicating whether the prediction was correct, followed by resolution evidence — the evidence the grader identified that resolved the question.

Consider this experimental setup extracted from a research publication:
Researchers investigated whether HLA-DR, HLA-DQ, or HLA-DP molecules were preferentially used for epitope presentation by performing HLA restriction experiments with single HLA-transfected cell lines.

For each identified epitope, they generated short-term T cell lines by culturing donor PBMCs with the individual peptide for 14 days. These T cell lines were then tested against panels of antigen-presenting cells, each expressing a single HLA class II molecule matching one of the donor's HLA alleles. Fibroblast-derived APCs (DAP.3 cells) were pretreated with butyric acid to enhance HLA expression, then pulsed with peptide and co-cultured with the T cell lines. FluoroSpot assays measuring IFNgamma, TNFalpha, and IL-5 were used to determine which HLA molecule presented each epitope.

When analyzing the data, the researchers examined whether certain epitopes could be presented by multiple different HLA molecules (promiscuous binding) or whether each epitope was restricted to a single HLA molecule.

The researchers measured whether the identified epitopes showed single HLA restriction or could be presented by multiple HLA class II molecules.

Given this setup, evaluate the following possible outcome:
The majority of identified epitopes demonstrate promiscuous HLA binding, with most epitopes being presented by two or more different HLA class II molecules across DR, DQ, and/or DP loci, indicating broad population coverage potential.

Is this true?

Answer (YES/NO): YES